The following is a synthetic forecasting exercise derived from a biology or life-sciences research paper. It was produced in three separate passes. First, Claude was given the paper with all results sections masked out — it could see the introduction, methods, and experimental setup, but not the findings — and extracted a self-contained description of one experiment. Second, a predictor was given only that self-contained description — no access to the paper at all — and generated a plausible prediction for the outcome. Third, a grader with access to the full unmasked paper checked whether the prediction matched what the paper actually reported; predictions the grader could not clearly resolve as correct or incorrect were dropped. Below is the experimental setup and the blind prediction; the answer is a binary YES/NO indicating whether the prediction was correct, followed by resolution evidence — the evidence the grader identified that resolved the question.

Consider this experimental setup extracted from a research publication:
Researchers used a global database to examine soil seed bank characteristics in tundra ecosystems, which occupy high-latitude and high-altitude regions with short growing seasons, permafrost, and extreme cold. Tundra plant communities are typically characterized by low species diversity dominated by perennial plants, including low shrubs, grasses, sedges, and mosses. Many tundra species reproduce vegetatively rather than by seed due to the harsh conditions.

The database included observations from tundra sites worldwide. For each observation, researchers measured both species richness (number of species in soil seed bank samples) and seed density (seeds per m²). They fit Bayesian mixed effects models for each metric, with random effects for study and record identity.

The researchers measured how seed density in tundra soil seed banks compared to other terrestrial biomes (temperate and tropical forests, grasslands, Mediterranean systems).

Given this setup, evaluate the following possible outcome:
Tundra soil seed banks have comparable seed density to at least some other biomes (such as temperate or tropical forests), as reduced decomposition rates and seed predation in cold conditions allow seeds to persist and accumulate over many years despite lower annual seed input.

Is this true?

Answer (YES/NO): NO